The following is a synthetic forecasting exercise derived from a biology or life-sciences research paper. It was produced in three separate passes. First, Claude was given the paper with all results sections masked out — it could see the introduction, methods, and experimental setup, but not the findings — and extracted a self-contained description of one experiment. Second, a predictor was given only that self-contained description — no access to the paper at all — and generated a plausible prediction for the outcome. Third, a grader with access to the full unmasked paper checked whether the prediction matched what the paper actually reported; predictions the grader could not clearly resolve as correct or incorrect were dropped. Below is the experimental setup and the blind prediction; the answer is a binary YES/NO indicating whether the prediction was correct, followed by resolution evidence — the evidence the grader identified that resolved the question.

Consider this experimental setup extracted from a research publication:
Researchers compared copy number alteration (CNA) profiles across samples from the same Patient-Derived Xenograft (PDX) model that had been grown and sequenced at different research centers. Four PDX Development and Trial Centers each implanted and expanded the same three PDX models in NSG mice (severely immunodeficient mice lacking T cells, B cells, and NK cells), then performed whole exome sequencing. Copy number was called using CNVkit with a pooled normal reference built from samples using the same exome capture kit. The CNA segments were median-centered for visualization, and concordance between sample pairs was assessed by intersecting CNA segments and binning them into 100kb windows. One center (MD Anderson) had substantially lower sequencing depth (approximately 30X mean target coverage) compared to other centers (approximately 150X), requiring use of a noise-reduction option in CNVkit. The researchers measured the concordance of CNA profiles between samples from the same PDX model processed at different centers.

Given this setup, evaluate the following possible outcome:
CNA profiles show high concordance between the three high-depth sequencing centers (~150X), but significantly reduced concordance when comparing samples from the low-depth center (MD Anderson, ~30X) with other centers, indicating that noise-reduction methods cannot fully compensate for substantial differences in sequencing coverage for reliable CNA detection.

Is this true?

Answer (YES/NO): YES